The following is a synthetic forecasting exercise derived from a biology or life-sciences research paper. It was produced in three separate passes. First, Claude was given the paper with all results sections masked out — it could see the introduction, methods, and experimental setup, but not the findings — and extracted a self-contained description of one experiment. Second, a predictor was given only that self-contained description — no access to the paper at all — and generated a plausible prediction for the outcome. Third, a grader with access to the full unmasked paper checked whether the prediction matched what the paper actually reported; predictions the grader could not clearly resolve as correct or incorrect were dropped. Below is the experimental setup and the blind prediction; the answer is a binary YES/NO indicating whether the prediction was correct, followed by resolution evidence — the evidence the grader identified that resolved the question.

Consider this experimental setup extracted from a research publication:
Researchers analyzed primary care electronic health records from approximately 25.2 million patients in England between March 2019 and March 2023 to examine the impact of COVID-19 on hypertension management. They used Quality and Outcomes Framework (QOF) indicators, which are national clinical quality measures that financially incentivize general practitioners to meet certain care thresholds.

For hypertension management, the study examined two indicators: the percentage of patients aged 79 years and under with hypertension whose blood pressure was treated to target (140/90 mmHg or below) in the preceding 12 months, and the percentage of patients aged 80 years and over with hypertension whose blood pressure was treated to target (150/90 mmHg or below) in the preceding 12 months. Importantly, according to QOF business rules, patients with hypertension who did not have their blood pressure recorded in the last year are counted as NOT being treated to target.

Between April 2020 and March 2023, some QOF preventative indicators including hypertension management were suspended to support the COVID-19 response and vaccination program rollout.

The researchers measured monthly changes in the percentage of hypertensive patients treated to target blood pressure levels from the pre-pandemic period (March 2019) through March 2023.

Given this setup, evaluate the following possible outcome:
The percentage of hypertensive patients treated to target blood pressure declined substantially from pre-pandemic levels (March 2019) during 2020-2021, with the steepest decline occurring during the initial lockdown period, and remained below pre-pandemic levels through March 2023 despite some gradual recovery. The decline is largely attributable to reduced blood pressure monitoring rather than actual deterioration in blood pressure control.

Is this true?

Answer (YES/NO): NO